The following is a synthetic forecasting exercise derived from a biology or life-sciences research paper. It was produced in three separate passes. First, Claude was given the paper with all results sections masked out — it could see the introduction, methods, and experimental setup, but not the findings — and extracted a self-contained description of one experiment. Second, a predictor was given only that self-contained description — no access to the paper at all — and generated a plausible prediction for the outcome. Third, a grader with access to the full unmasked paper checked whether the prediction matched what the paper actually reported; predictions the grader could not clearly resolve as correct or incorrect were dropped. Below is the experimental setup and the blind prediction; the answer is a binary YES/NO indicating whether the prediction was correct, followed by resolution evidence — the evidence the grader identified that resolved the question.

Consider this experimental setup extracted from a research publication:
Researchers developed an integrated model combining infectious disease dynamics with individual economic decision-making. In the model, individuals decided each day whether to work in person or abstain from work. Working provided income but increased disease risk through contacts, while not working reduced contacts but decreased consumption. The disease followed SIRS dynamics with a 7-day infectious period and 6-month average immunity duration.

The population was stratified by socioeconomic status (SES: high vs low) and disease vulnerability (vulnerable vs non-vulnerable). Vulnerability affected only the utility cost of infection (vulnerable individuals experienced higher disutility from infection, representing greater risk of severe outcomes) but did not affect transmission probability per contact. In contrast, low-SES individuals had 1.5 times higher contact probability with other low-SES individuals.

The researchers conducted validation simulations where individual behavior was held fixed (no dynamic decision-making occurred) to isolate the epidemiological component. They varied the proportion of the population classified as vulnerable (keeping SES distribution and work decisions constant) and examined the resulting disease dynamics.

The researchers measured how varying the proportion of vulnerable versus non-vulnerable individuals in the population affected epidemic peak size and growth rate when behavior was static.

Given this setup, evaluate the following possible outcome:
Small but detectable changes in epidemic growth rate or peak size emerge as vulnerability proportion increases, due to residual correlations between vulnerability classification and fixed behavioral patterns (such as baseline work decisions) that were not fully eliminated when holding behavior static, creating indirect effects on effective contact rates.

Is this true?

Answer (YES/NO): NO